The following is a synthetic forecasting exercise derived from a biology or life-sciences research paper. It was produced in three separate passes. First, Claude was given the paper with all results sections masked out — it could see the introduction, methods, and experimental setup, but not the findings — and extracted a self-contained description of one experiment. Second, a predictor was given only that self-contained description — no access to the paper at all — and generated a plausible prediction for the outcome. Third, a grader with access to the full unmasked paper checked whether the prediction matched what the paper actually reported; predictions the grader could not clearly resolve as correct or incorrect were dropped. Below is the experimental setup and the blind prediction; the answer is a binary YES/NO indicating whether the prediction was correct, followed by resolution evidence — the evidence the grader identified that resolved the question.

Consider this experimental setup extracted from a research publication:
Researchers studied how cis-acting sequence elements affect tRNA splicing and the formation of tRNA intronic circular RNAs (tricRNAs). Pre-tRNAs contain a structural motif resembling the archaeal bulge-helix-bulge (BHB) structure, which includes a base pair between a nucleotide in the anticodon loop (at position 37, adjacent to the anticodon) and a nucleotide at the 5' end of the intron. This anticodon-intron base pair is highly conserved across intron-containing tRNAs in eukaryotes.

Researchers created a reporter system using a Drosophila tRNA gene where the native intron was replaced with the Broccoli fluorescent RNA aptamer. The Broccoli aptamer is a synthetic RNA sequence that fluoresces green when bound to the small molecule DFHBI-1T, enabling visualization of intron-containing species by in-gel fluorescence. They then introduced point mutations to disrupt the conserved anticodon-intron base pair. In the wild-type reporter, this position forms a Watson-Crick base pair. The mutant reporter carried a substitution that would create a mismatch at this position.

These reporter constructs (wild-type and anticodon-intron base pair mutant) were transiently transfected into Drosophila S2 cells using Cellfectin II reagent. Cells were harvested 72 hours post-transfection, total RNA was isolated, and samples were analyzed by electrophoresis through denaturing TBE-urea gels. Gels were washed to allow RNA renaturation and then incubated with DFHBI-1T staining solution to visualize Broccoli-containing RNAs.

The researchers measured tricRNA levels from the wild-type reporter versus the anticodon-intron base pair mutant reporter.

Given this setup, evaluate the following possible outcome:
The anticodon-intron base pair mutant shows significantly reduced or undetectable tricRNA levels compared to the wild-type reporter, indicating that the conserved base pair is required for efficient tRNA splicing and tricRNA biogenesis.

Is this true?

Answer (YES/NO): YES